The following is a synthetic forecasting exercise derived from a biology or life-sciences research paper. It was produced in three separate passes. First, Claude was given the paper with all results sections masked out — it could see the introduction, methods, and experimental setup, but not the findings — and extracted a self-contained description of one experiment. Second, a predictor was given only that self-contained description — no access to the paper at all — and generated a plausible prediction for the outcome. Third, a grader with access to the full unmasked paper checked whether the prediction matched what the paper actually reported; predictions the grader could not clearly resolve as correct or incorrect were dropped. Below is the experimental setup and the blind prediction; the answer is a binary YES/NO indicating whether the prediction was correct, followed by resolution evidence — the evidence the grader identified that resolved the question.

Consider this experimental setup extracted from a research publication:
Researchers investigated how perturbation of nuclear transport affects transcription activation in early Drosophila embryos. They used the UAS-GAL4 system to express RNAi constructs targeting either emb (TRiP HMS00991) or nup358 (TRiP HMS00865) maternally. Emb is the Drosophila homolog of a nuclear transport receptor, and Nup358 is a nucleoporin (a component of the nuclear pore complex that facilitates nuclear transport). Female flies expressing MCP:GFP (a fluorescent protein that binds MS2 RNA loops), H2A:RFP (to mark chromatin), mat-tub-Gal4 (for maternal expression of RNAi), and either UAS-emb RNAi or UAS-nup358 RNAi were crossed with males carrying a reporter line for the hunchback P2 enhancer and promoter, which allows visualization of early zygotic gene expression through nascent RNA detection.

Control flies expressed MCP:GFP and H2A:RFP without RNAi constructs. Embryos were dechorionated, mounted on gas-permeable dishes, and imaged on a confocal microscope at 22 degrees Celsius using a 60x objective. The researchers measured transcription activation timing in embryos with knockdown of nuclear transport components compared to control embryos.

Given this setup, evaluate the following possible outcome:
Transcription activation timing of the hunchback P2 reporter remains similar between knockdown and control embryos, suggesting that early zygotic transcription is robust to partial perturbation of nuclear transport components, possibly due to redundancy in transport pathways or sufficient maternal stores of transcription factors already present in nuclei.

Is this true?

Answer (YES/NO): NO